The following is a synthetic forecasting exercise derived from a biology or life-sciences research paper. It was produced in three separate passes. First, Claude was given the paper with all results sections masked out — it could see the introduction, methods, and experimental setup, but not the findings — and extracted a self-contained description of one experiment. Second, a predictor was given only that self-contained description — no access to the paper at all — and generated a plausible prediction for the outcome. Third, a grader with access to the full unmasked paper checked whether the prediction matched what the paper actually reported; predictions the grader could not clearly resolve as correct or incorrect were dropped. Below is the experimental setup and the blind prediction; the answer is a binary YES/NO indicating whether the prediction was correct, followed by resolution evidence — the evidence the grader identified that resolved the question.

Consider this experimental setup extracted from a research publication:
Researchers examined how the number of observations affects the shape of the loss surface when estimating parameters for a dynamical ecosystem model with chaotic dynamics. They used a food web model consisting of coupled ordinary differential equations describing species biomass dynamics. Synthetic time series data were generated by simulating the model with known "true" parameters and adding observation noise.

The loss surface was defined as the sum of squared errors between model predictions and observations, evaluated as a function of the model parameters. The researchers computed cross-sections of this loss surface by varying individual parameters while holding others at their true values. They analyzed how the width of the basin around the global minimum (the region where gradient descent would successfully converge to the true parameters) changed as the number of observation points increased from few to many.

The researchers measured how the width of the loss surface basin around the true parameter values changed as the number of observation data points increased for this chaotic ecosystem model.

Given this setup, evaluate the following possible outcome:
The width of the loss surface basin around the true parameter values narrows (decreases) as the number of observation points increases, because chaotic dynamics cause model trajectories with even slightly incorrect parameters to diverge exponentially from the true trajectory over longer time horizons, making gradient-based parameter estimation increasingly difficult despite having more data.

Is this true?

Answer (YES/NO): YES